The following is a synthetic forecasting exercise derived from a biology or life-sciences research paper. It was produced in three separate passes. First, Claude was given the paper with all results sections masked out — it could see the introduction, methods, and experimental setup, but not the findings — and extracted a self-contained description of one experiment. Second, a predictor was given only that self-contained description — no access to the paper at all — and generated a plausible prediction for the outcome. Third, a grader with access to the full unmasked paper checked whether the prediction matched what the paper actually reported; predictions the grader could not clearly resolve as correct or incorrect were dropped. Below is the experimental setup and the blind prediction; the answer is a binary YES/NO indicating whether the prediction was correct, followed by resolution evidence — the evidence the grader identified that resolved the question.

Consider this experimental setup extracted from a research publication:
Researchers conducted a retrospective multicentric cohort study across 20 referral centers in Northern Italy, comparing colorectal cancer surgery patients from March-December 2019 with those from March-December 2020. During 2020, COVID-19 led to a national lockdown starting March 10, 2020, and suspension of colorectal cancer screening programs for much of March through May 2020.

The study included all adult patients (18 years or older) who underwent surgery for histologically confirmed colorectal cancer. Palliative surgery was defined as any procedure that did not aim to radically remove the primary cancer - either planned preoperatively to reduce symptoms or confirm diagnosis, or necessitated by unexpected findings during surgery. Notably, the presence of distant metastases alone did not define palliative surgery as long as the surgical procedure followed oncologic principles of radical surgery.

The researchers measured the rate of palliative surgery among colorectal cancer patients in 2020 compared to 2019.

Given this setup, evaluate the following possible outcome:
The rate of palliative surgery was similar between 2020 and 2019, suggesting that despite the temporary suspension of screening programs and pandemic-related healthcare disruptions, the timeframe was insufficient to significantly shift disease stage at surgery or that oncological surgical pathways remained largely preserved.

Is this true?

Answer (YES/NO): NO